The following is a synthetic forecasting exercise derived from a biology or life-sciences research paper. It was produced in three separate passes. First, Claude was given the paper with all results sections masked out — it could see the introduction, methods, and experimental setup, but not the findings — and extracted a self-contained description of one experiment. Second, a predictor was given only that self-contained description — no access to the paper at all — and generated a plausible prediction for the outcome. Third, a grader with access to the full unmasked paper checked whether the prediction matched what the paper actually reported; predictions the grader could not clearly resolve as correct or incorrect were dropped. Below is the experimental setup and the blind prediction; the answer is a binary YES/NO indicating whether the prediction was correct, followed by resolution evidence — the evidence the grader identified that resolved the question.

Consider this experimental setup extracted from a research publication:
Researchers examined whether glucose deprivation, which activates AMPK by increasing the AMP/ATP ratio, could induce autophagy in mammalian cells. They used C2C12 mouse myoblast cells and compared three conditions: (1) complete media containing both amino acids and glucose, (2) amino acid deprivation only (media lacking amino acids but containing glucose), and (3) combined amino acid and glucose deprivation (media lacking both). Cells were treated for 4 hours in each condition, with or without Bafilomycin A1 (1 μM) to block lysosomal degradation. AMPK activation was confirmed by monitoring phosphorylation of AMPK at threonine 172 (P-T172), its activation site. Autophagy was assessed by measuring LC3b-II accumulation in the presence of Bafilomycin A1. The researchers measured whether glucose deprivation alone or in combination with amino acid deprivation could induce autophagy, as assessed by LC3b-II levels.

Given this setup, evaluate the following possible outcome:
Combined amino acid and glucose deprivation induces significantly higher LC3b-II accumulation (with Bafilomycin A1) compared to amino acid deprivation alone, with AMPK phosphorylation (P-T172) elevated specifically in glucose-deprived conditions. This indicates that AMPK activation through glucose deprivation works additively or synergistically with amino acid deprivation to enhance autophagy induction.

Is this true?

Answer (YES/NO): NO